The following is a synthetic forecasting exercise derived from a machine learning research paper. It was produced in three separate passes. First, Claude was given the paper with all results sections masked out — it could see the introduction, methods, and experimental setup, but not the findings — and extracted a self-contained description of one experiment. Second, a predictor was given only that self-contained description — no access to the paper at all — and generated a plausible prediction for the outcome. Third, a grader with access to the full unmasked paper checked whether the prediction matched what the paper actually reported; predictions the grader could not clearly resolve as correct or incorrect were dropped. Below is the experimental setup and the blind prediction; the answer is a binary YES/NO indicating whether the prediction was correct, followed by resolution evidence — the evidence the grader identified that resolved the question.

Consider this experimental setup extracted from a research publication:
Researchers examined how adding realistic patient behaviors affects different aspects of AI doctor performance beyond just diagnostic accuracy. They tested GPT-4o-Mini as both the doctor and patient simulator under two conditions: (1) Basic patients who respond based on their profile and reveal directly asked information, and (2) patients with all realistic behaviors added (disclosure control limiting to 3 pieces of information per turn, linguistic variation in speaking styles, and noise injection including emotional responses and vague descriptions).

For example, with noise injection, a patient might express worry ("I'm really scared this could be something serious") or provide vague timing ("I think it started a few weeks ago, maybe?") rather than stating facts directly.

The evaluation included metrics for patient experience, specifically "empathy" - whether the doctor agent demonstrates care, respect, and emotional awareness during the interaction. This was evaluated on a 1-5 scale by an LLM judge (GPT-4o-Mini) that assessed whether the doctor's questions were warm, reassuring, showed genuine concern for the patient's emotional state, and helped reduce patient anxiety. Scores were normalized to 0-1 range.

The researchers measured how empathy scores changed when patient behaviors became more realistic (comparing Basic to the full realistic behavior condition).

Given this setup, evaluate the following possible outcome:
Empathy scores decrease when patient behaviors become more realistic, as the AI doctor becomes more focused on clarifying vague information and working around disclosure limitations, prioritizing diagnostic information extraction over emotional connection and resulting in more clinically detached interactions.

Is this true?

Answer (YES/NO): NO